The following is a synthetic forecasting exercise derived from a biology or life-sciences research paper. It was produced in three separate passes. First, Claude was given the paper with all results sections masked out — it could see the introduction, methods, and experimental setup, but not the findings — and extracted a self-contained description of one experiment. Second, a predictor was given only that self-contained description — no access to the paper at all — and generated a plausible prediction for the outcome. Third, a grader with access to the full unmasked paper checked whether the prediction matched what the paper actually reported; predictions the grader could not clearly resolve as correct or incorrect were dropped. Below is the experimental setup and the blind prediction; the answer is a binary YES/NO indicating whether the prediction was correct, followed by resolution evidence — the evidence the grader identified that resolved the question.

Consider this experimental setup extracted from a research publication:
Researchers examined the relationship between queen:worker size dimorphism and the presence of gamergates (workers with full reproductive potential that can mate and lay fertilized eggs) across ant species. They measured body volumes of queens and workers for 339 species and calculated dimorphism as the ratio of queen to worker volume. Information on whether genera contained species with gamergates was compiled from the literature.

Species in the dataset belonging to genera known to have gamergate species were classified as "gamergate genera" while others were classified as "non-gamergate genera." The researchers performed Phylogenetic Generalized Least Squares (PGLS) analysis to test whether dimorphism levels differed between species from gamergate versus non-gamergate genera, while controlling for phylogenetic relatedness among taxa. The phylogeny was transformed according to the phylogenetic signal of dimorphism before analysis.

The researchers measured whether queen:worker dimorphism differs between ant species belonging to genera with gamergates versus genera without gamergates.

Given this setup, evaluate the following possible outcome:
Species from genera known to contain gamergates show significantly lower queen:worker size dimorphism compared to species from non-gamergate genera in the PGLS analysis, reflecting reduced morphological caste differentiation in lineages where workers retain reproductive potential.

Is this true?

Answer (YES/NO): YES